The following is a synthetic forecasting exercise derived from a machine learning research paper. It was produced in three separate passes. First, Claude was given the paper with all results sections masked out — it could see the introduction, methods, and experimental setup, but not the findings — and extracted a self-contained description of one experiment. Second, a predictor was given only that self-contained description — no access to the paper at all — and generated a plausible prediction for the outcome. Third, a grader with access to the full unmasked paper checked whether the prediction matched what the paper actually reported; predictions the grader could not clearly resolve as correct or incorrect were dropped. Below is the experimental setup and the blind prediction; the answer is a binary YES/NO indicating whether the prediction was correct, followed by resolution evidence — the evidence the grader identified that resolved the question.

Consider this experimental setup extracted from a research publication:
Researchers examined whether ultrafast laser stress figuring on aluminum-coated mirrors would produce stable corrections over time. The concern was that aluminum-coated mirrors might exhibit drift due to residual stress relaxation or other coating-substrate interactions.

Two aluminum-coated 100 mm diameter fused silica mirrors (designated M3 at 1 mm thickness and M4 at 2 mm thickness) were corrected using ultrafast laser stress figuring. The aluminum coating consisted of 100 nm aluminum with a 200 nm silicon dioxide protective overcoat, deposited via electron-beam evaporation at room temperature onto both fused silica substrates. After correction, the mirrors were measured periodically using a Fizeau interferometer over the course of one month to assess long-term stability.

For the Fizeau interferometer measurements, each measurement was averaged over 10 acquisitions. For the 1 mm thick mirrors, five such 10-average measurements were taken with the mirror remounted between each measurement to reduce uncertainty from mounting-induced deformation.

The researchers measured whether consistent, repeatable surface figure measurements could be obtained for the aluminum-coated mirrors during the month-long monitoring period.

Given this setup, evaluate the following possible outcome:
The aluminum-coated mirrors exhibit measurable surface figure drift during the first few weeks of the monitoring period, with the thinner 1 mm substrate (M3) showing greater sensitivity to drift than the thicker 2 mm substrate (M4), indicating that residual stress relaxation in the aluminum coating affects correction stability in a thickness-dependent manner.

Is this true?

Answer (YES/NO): NO